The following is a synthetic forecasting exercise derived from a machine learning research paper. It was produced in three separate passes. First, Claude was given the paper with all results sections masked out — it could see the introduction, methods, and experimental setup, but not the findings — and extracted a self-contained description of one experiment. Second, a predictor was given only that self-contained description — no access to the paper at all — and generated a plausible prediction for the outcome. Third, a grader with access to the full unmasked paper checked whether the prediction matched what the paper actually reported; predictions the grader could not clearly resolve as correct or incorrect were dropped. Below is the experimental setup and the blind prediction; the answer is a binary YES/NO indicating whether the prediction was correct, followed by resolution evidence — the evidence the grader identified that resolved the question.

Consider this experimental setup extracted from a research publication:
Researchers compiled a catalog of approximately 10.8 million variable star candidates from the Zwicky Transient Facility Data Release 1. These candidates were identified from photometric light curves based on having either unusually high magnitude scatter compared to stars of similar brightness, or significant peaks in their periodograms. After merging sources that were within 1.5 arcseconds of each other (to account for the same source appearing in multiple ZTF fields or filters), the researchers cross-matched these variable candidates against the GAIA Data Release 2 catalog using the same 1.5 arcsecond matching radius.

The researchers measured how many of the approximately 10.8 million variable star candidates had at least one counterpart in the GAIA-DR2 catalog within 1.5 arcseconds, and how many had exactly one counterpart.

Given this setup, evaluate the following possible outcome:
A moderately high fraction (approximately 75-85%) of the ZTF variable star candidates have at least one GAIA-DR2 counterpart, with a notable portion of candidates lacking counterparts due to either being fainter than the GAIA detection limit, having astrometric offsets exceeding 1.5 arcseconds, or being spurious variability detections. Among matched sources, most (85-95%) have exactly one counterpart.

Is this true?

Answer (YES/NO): NO